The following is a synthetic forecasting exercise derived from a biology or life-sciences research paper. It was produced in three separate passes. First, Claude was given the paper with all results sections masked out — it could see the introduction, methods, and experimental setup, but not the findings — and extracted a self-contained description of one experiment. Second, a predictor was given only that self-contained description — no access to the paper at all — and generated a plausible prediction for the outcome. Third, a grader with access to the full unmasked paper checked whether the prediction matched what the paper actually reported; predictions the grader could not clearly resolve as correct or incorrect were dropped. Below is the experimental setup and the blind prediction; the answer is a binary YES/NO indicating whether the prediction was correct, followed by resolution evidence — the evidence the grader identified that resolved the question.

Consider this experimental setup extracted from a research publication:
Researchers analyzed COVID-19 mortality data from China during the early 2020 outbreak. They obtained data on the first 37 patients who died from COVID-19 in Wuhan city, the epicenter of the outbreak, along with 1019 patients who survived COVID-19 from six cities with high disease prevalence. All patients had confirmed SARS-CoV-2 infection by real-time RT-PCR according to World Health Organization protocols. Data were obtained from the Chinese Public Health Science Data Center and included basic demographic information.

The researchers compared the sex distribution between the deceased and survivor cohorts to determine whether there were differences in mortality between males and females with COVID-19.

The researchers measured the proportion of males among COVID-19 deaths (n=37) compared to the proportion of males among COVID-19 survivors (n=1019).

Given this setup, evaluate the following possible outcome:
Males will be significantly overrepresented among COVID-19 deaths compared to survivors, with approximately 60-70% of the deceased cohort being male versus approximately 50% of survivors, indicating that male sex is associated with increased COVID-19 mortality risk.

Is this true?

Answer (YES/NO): YES